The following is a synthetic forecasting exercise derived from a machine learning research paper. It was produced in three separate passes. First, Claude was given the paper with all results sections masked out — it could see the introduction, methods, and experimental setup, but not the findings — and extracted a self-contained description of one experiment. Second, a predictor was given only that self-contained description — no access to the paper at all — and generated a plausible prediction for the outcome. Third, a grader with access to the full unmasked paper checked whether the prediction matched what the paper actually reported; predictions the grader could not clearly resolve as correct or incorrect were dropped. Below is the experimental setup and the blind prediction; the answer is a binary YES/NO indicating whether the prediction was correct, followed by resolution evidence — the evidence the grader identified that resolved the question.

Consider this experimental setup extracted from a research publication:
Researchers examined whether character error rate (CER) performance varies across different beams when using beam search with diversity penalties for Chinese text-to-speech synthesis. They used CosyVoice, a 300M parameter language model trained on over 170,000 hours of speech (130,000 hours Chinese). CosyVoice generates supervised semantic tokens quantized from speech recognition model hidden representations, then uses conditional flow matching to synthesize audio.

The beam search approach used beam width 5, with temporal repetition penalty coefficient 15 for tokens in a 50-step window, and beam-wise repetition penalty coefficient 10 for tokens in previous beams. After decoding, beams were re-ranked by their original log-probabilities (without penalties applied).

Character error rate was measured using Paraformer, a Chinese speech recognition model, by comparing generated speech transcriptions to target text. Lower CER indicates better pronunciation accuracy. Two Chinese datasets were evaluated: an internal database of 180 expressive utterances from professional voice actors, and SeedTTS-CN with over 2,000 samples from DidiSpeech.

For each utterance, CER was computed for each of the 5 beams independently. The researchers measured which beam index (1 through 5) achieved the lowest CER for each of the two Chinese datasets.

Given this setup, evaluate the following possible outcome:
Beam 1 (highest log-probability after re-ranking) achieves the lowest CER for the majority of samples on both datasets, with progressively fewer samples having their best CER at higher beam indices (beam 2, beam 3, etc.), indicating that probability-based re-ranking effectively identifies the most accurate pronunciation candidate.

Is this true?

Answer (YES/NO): NO